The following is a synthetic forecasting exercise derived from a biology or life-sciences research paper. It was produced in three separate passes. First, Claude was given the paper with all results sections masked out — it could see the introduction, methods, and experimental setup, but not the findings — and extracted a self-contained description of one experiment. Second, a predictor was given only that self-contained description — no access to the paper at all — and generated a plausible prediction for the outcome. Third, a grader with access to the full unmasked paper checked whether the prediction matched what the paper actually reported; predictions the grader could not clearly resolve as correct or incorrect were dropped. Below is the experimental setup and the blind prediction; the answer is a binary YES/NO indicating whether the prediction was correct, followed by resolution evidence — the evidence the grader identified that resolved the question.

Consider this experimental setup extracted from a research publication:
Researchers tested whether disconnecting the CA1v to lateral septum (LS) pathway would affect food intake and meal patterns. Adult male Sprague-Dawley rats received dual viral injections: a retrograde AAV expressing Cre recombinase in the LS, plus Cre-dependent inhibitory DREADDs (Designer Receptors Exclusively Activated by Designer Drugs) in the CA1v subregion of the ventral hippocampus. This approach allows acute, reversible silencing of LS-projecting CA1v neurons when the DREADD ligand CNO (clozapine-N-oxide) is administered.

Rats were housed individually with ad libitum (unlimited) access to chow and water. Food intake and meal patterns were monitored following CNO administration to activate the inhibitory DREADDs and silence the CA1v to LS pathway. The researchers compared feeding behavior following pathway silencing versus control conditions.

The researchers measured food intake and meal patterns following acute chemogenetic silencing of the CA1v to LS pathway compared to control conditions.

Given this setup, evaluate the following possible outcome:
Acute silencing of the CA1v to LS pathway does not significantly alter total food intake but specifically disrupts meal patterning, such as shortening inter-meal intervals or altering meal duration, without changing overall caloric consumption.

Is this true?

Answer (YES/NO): NO